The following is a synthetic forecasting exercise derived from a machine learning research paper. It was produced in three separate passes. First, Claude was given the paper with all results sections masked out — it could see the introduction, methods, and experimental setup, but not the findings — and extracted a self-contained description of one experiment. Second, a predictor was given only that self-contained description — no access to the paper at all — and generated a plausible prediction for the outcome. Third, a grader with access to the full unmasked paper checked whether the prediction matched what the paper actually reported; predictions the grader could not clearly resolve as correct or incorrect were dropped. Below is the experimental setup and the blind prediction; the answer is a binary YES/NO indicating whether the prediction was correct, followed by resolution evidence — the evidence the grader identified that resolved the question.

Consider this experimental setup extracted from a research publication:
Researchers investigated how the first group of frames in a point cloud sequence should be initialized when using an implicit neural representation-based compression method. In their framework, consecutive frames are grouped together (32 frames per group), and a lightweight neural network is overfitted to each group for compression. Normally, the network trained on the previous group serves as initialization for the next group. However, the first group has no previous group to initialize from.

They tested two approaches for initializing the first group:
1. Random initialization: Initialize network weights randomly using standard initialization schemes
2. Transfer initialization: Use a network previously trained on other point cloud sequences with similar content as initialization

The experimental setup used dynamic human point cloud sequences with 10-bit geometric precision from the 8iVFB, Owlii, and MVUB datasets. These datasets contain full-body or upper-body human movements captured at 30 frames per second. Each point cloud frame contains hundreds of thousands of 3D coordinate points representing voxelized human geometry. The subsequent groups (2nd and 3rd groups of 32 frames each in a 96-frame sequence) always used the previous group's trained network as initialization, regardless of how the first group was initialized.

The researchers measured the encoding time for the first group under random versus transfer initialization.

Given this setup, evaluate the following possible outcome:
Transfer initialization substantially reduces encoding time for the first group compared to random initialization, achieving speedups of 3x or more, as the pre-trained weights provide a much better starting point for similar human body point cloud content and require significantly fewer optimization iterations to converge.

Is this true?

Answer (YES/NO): NO